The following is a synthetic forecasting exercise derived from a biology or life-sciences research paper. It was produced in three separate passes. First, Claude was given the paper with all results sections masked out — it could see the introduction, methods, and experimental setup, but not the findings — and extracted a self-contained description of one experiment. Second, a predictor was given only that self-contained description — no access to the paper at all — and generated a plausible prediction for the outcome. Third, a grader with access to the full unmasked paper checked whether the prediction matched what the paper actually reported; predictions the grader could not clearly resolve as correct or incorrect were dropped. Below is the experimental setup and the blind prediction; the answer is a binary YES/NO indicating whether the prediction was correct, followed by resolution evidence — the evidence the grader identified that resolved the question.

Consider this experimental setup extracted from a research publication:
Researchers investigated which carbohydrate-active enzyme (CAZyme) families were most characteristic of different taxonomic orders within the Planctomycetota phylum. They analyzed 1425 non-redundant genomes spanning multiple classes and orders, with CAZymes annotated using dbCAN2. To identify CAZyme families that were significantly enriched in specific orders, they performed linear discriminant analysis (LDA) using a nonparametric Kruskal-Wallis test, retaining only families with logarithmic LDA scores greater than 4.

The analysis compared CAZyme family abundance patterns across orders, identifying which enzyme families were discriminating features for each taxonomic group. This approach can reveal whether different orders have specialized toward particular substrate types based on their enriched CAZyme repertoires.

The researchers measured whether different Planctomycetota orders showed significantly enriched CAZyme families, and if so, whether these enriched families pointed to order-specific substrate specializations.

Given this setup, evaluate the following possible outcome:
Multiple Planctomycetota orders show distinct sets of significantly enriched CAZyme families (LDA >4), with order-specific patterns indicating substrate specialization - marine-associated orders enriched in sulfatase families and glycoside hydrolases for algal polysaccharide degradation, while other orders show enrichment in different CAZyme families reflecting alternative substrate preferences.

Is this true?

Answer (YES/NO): YES